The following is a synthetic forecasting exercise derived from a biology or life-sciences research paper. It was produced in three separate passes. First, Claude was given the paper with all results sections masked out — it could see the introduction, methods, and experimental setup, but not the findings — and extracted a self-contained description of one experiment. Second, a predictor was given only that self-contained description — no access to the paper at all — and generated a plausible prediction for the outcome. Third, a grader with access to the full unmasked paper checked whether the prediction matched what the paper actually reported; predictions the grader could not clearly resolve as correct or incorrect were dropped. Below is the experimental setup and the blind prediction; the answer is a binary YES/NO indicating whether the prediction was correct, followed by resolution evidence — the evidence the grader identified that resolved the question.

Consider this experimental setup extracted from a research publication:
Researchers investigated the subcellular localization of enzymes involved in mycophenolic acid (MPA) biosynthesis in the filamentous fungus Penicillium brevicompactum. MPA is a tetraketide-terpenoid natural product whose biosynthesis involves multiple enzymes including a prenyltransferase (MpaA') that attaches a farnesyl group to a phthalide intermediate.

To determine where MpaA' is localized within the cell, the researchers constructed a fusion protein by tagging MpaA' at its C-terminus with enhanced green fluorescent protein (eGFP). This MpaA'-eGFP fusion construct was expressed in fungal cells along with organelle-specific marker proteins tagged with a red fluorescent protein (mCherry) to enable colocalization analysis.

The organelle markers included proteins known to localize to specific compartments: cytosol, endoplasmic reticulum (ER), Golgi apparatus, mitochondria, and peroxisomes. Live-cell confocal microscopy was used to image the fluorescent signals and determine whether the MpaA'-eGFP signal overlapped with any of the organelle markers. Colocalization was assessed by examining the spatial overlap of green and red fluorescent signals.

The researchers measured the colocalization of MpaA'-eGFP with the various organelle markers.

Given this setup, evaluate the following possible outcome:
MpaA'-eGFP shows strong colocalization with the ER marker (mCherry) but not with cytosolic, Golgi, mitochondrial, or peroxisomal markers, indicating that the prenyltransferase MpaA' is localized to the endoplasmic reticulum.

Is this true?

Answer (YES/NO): NO